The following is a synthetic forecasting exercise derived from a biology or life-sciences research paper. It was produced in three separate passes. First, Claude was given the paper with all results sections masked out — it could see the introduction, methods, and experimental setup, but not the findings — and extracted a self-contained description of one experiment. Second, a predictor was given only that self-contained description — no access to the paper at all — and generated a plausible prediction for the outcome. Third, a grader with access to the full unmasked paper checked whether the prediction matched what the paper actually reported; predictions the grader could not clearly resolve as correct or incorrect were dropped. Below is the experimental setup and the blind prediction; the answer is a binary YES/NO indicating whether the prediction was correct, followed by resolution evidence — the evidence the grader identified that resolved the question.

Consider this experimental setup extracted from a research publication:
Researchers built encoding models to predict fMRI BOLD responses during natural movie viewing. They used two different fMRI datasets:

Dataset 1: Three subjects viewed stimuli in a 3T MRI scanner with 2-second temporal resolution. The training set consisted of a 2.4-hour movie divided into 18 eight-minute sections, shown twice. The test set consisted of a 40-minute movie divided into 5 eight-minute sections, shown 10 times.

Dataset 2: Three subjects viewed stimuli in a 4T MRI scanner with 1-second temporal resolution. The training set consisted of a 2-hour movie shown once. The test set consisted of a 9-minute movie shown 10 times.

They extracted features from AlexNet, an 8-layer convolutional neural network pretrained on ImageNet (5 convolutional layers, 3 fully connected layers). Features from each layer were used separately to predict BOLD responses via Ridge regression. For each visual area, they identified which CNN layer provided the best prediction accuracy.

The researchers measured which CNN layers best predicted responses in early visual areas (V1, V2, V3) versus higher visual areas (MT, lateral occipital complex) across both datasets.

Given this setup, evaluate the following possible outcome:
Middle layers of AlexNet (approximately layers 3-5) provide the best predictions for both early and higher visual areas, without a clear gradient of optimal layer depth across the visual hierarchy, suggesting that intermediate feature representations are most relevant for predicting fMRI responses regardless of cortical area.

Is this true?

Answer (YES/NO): NO